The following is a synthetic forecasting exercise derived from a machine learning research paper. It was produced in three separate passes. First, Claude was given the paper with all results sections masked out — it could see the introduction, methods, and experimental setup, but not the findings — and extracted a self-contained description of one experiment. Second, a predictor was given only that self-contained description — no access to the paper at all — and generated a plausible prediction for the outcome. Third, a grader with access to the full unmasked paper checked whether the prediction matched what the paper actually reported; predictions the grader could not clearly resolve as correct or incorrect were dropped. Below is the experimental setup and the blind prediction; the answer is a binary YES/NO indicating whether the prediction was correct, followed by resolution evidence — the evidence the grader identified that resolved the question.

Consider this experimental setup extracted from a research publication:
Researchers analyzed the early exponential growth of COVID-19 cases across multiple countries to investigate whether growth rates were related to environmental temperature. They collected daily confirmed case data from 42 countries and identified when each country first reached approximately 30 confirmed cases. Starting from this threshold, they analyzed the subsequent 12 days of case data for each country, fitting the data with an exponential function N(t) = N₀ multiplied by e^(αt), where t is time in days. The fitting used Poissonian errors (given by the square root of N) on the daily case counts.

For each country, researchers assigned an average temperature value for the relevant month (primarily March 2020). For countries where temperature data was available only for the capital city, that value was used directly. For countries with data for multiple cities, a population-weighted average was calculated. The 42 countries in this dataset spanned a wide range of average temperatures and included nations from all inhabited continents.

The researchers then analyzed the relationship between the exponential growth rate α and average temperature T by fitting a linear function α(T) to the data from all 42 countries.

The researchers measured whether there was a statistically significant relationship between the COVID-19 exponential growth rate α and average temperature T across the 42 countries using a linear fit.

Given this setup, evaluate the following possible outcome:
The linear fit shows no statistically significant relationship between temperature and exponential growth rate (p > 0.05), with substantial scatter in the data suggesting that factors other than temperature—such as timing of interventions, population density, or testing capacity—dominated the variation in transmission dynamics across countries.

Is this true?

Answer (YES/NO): NO